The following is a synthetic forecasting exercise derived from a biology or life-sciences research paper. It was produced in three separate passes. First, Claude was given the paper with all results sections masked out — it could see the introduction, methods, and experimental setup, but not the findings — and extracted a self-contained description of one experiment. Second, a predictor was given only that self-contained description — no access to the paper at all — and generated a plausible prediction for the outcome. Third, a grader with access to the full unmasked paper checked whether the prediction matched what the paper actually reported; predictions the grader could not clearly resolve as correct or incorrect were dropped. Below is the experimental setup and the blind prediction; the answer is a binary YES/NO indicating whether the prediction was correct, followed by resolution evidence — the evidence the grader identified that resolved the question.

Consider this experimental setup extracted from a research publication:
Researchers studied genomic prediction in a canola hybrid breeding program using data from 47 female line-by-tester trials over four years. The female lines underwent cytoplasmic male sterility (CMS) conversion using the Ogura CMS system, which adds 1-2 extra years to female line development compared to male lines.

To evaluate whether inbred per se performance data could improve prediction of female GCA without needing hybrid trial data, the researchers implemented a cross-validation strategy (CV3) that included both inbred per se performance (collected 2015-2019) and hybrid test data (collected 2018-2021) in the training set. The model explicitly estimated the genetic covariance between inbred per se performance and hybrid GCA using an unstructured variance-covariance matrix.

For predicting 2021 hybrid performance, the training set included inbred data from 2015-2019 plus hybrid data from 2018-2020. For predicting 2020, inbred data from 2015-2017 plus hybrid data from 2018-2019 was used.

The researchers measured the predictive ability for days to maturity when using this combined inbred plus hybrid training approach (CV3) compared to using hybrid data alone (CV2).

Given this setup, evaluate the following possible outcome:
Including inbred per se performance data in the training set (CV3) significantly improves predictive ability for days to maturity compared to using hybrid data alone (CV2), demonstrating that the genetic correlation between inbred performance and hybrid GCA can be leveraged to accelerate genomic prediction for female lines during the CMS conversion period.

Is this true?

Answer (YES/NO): YES